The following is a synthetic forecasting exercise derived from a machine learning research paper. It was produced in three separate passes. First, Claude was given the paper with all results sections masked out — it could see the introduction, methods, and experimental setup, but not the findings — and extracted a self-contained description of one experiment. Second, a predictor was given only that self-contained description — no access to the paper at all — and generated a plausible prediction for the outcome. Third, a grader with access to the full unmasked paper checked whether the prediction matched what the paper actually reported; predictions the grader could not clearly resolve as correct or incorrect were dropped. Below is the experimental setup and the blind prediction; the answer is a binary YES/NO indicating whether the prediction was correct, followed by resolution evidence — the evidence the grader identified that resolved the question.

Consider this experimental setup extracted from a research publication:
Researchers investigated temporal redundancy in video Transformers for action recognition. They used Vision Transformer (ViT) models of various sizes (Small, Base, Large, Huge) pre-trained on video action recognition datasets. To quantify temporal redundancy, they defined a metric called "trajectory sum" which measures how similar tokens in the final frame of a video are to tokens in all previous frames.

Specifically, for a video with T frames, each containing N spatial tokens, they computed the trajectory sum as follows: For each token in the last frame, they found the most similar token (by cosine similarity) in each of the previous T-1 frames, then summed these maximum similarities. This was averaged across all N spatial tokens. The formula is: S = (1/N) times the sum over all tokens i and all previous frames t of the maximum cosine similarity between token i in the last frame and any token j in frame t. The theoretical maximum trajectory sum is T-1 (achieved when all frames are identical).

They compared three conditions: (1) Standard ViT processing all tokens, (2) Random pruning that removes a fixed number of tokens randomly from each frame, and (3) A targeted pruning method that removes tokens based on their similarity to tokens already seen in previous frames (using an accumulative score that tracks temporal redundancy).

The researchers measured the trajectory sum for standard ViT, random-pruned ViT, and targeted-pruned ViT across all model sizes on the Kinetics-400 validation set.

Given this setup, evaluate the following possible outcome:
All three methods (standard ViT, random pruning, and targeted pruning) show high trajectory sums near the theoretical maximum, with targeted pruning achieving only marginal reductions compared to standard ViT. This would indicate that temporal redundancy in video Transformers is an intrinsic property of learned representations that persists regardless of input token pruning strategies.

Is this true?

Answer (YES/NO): NO